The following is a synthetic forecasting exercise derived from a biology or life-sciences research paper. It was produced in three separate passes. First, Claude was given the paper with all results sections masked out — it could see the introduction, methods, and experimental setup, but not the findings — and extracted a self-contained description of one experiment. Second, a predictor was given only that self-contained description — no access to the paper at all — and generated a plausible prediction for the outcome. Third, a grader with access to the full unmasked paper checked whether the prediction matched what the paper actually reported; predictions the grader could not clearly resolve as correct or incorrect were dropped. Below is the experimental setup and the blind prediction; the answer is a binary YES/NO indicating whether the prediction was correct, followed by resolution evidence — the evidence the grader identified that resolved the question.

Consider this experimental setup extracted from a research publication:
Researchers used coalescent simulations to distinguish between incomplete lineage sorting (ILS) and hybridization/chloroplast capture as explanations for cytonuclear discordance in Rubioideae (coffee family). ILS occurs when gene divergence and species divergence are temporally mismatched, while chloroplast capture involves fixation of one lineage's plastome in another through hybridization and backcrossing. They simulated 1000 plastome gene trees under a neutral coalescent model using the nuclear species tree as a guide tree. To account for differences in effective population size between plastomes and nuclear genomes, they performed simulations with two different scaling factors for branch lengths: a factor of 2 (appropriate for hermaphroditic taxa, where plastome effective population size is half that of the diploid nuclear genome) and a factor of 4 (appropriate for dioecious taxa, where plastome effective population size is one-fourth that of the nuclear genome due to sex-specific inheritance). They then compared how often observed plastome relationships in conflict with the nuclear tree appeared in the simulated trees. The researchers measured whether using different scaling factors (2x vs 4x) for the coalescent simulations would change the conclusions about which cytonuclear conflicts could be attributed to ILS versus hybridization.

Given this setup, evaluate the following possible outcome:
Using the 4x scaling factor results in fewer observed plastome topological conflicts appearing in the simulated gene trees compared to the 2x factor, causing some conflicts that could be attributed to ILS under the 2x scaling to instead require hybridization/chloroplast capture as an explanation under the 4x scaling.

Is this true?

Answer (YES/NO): YES